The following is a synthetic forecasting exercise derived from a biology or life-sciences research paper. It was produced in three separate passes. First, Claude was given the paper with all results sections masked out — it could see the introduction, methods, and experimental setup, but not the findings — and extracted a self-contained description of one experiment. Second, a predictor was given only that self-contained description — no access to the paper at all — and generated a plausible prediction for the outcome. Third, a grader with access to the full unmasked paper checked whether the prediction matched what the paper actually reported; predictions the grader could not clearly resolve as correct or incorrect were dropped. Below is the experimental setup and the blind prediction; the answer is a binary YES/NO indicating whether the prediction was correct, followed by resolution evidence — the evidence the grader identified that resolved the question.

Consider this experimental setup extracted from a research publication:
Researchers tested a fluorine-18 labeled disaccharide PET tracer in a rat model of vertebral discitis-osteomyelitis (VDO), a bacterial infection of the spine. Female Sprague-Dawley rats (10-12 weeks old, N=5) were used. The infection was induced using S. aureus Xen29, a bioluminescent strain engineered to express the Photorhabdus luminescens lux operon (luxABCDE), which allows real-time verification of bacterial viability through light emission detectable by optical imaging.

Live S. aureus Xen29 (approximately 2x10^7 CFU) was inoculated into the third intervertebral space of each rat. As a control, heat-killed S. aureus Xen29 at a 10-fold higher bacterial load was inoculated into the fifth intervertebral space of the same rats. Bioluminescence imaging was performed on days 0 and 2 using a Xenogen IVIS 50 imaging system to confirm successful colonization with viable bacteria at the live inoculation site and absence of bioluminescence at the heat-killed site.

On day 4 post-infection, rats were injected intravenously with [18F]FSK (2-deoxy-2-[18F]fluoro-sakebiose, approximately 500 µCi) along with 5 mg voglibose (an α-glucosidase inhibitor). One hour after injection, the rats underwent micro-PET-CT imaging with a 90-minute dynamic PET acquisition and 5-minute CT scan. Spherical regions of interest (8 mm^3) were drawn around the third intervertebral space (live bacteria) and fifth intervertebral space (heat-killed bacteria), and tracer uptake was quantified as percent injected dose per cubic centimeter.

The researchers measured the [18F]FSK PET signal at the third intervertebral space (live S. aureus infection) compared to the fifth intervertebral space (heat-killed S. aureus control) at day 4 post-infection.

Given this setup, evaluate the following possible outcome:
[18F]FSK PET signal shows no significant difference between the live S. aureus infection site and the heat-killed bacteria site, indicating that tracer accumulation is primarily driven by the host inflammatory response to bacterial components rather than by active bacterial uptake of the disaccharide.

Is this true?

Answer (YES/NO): NO